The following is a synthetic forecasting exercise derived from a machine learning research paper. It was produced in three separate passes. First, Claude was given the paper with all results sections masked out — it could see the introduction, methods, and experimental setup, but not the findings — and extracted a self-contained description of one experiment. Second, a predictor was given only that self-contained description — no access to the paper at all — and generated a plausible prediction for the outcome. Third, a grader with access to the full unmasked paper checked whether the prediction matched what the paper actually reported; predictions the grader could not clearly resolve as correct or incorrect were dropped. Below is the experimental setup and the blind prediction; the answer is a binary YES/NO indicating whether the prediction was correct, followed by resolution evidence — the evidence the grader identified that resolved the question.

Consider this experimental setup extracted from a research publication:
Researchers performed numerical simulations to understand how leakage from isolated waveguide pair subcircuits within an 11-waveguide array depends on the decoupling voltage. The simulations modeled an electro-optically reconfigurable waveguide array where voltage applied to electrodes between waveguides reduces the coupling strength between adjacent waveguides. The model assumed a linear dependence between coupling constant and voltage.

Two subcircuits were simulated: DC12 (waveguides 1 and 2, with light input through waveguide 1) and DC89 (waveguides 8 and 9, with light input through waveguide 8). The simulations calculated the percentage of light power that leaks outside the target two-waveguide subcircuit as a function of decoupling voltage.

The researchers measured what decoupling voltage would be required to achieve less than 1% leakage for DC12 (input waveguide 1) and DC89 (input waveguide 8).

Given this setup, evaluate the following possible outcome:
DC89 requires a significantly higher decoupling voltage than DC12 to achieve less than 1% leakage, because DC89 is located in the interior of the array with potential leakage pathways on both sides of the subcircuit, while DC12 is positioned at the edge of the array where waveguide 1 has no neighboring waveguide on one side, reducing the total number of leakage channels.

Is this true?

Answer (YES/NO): YES